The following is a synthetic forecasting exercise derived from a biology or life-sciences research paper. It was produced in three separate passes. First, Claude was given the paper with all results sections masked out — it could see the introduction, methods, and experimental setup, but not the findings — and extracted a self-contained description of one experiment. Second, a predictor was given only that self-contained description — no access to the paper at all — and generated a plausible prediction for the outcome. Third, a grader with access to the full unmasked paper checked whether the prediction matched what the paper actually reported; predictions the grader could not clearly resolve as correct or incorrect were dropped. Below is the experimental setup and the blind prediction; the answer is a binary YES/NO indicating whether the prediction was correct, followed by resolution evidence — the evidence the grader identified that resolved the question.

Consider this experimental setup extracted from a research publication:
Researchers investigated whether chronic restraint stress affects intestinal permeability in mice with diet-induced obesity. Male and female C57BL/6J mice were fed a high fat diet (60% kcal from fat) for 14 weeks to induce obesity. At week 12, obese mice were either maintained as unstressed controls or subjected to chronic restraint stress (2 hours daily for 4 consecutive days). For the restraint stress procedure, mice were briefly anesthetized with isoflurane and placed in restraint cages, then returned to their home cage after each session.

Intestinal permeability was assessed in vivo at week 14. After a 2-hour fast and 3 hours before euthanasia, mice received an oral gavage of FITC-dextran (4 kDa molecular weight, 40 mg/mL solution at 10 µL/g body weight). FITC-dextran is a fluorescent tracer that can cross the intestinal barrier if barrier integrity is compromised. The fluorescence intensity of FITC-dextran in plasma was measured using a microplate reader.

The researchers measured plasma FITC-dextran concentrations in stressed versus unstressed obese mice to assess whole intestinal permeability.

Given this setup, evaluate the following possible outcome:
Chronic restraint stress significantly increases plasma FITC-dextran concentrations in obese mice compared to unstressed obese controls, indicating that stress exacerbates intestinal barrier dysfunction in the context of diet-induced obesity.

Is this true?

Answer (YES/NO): NO